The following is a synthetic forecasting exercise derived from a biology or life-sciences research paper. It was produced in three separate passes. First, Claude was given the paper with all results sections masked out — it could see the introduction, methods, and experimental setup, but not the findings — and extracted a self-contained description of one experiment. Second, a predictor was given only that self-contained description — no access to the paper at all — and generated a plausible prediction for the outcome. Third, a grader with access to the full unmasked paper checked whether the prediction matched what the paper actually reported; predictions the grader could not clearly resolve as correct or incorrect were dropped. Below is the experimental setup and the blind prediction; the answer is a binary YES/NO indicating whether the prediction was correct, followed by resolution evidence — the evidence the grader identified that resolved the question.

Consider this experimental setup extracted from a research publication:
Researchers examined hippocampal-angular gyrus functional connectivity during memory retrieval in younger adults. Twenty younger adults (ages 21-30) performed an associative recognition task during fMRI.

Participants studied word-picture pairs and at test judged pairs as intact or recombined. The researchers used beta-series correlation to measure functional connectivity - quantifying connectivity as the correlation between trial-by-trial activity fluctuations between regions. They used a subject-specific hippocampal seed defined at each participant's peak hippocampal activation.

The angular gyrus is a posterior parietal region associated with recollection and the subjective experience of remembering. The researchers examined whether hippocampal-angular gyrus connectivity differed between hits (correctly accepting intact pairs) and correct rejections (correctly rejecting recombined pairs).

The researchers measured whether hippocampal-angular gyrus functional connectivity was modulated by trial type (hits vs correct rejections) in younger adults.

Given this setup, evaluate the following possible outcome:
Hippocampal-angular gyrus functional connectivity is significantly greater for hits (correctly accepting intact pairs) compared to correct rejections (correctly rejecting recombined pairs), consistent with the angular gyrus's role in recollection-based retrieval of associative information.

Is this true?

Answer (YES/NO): NO